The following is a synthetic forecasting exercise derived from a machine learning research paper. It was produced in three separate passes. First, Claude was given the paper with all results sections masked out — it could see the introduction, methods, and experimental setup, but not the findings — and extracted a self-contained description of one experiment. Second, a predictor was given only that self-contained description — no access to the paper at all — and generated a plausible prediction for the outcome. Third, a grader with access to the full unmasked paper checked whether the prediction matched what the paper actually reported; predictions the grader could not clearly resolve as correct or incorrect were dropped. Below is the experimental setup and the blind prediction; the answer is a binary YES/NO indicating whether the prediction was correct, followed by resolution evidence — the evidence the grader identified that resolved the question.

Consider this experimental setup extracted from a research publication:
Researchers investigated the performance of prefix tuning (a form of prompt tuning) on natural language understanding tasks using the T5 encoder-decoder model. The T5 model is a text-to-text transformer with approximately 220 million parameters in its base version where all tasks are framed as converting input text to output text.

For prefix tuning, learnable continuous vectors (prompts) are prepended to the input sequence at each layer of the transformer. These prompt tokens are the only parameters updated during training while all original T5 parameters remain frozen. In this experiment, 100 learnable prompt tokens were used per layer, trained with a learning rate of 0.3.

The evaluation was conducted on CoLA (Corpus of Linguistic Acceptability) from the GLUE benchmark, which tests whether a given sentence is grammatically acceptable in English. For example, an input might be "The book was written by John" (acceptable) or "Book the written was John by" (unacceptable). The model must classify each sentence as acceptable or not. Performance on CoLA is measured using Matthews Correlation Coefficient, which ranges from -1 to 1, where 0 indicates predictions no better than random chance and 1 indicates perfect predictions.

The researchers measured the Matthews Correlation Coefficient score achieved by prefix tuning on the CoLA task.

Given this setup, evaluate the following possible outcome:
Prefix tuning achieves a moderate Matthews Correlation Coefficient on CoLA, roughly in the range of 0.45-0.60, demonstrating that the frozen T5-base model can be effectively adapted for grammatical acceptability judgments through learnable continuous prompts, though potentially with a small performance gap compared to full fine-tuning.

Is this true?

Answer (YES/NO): NO